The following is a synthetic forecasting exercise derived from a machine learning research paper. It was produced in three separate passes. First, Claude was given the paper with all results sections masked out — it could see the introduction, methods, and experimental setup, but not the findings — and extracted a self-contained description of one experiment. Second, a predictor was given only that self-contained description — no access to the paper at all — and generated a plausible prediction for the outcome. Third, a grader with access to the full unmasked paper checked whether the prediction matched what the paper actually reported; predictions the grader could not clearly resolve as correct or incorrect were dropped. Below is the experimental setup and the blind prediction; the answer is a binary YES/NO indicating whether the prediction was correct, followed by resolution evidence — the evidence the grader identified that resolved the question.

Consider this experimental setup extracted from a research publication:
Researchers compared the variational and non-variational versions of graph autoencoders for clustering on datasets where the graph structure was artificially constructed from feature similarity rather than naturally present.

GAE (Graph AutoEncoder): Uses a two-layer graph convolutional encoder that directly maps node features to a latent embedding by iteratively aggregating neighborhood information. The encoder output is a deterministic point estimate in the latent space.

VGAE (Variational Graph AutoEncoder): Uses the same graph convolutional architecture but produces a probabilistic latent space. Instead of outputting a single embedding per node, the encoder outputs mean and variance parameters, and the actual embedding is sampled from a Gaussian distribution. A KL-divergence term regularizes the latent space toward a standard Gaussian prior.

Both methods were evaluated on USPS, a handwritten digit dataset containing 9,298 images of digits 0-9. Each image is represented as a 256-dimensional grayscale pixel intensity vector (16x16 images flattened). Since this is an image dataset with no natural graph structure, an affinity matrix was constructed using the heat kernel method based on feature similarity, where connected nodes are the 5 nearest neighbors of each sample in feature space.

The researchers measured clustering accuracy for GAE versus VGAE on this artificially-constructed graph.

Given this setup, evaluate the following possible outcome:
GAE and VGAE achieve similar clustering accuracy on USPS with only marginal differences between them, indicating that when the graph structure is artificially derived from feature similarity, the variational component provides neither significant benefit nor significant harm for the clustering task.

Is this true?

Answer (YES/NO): NO